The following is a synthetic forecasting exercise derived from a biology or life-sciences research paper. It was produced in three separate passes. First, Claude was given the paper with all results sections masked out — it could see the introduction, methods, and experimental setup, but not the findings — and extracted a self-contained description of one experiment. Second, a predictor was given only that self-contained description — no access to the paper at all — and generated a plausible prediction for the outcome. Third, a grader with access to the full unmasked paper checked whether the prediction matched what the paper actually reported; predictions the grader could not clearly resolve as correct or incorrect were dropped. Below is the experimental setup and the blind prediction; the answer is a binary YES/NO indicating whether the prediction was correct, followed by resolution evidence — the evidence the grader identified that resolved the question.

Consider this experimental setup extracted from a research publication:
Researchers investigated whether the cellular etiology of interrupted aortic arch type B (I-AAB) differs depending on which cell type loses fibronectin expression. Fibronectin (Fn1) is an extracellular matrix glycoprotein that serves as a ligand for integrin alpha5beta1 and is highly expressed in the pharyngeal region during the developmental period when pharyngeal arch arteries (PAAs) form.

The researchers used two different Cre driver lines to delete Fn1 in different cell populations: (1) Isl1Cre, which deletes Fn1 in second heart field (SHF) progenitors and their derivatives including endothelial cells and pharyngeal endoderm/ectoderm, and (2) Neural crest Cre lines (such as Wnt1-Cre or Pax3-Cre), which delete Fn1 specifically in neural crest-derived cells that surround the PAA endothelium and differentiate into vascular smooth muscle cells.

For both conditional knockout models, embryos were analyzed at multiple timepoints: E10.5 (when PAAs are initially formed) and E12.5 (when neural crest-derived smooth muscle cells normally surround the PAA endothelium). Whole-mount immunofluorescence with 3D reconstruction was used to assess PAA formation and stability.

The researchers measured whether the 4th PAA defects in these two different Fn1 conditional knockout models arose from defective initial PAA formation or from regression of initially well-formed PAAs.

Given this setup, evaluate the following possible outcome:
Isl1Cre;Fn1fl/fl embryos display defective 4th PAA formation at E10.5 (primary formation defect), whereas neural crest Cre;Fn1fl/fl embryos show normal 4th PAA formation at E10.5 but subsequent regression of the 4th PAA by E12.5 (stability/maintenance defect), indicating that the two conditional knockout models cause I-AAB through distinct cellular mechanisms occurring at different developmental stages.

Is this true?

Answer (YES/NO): YES